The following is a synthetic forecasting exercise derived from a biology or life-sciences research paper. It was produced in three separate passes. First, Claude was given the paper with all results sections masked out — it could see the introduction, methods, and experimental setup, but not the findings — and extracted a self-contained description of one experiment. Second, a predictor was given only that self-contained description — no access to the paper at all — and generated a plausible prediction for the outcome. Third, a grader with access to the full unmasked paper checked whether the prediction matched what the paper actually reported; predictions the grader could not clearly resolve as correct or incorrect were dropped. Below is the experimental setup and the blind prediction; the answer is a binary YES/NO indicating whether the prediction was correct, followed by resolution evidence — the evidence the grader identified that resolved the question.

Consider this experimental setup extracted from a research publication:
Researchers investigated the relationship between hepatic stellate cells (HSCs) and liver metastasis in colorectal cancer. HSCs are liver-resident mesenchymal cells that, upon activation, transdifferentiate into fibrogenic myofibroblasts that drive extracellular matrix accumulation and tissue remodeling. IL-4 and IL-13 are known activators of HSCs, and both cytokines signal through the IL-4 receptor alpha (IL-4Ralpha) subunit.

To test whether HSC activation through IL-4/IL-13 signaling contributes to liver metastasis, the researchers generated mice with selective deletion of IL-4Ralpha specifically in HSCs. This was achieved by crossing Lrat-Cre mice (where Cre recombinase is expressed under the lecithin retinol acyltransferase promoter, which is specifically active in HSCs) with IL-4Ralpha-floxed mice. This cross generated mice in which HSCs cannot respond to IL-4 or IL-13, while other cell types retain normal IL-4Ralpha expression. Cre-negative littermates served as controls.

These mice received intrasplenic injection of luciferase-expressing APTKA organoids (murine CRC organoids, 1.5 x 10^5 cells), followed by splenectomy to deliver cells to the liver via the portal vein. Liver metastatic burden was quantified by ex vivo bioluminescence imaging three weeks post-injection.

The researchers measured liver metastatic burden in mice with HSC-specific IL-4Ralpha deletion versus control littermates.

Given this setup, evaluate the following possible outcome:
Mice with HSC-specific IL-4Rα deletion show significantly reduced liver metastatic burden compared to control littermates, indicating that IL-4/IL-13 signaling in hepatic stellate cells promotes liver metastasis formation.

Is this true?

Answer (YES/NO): YES